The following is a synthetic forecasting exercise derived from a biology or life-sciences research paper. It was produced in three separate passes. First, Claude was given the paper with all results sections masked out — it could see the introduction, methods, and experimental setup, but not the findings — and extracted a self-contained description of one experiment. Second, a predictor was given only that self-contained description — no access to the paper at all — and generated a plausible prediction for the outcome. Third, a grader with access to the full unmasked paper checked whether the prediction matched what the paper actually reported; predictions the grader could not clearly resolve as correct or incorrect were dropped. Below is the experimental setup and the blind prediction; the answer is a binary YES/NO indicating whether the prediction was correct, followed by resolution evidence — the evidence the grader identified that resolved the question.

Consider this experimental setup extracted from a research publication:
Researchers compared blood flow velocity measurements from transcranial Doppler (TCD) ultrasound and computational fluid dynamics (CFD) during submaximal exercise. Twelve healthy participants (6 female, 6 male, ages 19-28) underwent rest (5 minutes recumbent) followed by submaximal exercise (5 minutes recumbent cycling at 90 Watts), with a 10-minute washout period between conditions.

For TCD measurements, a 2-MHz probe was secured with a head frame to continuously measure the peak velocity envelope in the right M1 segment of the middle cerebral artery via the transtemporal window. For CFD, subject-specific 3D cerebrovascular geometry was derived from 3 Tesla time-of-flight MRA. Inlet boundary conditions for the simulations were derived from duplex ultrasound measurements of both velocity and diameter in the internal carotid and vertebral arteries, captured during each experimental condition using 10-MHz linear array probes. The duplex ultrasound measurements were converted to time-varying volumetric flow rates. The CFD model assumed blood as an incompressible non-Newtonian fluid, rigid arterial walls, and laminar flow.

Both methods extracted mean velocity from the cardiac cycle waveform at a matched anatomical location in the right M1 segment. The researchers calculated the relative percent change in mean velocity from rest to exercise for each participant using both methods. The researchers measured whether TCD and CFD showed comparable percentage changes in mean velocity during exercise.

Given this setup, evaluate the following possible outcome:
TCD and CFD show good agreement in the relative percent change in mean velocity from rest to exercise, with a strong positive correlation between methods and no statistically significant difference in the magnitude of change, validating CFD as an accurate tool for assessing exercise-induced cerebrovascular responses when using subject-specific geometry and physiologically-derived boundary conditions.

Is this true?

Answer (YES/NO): NO